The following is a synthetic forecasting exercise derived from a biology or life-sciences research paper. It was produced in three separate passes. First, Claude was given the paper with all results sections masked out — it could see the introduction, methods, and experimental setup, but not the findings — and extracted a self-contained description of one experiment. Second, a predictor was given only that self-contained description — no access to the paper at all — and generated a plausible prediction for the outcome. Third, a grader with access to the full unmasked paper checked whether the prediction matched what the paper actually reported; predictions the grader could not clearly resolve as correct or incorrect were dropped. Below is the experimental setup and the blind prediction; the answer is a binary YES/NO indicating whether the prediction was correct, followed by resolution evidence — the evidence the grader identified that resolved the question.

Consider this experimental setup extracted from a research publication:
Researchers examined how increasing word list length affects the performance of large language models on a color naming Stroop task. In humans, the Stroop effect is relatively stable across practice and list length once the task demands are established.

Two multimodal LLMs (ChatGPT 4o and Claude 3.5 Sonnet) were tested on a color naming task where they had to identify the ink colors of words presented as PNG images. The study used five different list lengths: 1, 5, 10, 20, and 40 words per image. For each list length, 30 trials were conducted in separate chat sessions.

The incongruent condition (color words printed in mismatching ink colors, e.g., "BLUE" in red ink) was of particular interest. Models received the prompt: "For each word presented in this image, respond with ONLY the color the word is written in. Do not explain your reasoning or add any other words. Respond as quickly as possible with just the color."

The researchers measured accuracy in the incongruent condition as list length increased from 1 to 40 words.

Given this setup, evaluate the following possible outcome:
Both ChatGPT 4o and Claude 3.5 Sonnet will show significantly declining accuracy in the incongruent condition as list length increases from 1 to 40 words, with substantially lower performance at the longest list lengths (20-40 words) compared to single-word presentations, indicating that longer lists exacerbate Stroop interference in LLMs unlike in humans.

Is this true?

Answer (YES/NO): YES